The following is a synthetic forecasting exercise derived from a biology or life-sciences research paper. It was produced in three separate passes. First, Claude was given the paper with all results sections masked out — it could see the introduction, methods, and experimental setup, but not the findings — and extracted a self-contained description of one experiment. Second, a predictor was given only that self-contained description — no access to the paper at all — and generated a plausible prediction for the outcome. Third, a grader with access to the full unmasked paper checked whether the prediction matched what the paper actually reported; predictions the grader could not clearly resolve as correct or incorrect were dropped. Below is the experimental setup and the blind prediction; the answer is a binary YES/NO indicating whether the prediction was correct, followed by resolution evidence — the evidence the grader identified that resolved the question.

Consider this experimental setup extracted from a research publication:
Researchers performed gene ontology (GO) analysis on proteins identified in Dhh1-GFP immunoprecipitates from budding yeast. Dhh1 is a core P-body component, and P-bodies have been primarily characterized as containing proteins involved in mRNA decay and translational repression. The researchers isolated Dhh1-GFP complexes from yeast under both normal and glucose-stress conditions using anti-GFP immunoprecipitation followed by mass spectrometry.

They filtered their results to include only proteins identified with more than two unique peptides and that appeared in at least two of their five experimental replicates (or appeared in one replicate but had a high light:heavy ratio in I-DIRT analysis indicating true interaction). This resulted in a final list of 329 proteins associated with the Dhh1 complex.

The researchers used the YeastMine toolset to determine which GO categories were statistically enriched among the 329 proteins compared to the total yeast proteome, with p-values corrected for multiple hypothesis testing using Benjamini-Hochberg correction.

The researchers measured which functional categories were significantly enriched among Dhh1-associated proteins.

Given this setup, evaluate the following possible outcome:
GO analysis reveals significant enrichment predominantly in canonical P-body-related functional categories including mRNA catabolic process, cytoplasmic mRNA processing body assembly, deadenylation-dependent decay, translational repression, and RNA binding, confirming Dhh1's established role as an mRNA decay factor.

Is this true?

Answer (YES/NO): NO